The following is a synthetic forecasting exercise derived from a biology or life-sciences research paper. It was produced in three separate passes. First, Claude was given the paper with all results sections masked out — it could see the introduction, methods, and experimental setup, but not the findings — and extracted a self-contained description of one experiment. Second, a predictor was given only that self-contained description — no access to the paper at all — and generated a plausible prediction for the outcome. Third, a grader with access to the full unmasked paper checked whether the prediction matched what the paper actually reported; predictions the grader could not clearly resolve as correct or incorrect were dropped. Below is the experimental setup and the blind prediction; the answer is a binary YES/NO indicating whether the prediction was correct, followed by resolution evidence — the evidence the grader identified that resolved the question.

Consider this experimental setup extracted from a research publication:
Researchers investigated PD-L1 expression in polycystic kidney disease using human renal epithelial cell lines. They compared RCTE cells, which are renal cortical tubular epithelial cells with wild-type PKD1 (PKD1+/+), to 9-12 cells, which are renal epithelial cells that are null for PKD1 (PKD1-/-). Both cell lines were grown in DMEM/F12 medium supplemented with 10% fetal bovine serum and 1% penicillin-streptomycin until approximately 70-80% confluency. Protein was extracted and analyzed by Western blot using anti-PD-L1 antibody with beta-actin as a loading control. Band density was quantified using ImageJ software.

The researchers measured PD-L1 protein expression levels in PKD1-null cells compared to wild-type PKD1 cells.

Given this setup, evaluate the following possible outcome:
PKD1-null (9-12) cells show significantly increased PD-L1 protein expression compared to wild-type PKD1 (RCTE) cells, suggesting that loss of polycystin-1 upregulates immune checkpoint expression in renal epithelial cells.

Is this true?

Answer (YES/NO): YES